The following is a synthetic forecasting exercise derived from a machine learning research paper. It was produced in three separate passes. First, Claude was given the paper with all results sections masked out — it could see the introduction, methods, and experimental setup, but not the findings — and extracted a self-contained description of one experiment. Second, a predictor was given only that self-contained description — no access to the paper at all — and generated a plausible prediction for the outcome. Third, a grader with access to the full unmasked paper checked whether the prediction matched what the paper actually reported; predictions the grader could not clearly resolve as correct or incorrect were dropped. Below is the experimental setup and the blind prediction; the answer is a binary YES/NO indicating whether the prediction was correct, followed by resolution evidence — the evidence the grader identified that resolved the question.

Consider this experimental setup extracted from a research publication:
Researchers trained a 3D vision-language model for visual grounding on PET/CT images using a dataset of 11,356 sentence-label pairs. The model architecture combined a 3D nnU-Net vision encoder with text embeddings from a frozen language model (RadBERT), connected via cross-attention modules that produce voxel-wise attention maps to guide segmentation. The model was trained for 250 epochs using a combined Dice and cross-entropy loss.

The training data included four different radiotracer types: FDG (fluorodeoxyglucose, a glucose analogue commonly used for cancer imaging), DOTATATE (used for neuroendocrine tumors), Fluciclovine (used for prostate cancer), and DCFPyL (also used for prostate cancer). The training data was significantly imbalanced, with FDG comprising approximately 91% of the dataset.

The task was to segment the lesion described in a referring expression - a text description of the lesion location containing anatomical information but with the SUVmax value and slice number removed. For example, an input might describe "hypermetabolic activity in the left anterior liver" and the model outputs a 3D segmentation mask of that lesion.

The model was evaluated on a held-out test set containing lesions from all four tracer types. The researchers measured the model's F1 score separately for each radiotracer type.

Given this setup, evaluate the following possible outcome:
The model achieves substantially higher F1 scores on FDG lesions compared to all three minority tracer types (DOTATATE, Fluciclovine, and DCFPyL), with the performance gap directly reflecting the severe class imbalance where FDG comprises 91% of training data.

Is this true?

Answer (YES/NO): NO